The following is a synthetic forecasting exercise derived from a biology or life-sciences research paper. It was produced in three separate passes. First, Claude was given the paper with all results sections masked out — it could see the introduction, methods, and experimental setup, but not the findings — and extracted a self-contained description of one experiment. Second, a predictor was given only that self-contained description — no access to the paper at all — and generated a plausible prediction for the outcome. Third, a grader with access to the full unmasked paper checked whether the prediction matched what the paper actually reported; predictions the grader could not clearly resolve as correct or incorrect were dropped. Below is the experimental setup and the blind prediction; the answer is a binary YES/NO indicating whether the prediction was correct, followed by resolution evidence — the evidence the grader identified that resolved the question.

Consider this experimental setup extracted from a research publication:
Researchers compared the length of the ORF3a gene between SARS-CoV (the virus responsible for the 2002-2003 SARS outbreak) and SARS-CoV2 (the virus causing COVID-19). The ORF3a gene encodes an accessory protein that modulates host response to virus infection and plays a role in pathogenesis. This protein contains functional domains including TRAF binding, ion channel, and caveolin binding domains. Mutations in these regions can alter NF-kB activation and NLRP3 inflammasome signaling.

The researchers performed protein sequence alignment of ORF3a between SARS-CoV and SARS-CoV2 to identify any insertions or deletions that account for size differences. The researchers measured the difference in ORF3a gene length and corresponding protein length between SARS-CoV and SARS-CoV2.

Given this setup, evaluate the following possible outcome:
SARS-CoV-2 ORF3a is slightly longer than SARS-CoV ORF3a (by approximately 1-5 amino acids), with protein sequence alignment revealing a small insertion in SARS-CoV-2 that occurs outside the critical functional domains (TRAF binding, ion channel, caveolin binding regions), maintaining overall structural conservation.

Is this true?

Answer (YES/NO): NO